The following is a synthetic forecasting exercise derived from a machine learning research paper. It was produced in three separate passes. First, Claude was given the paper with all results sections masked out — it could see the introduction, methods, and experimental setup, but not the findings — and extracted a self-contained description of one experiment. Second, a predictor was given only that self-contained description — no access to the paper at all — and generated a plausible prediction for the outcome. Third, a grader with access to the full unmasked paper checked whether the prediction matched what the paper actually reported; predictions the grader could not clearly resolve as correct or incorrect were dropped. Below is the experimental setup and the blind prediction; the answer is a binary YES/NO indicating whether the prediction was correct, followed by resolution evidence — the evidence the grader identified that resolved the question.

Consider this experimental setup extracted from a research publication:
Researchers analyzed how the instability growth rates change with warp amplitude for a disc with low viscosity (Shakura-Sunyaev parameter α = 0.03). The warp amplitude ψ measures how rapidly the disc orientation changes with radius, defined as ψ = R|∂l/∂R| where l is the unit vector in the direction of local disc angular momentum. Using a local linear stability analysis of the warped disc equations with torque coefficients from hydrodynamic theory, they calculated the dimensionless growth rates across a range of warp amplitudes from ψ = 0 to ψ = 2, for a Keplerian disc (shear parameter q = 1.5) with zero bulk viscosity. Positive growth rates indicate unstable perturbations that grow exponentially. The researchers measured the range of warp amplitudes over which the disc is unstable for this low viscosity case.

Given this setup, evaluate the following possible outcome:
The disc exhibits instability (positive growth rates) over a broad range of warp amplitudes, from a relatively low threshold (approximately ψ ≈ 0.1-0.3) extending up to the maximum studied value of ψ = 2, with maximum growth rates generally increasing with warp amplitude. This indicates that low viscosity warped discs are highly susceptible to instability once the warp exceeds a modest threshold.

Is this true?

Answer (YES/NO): NO